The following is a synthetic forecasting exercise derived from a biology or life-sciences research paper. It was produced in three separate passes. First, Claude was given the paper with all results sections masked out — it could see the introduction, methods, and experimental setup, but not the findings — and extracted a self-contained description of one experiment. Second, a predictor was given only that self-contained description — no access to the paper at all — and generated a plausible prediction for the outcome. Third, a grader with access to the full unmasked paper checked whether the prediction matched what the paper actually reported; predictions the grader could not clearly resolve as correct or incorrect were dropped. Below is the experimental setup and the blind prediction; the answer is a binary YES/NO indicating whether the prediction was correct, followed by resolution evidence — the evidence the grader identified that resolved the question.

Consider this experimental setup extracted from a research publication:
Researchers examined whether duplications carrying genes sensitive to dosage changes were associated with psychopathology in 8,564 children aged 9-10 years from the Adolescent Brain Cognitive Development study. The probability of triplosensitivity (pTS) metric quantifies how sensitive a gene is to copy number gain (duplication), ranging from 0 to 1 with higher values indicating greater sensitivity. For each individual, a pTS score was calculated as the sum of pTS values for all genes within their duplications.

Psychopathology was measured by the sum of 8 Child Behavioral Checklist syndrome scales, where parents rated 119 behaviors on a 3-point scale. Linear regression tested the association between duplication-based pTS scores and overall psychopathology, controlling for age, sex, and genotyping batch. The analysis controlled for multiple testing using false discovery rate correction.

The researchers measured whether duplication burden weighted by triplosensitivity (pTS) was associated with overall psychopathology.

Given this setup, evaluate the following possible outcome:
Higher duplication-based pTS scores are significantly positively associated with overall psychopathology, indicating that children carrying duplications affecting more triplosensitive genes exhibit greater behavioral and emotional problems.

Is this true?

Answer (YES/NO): NO